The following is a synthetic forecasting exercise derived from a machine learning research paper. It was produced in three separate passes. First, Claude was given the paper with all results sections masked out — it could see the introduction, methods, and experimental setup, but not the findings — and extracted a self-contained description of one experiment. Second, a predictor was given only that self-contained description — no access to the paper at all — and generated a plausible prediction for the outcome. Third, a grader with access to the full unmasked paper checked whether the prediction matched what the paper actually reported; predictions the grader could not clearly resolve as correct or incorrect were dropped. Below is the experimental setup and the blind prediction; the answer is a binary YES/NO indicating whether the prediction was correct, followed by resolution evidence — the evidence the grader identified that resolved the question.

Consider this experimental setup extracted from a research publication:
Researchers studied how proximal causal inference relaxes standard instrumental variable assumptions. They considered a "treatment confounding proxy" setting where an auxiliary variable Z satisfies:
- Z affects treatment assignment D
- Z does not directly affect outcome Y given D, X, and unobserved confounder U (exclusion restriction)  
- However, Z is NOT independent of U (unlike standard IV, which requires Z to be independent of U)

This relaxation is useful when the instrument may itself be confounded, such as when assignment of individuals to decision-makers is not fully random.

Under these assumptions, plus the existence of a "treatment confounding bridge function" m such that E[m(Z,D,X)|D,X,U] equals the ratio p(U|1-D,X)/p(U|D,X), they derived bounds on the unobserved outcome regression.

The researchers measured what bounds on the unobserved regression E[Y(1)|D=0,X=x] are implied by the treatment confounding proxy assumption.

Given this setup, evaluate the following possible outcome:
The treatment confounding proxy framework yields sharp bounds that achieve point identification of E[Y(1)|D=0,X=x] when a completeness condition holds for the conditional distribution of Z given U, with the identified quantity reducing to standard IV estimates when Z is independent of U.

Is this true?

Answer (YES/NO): NO